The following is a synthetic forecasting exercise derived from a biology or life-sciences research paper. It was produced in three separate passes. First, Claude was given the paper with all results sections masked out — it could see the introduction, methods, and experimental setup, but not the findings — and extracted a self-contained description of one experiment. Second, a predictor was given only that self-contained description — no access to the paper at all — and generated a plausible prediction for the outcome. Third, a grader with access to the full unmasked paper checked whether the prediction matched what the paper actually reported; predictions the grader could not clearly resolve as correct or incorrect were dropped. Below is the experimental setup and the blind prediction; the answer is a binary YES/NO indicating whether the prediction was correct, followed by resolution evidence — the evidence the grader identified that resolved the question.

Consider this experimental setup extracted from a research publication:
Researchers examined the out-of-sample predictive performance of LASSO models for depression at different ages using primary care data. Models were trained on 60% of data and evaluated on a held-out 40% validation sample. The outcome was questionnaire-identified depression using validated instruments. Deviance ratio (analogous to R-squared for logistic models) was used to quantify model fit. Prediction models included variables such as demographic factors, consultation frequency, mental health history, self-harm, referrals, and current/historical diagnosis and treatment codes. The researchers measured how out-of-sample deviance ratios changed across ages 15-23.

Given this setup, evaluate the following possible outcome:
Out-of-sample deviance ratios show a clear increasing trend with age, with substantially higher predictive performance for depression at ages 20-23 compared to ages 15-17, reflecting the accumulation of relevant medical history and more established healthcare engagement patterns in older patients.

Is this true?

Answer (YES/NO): YES